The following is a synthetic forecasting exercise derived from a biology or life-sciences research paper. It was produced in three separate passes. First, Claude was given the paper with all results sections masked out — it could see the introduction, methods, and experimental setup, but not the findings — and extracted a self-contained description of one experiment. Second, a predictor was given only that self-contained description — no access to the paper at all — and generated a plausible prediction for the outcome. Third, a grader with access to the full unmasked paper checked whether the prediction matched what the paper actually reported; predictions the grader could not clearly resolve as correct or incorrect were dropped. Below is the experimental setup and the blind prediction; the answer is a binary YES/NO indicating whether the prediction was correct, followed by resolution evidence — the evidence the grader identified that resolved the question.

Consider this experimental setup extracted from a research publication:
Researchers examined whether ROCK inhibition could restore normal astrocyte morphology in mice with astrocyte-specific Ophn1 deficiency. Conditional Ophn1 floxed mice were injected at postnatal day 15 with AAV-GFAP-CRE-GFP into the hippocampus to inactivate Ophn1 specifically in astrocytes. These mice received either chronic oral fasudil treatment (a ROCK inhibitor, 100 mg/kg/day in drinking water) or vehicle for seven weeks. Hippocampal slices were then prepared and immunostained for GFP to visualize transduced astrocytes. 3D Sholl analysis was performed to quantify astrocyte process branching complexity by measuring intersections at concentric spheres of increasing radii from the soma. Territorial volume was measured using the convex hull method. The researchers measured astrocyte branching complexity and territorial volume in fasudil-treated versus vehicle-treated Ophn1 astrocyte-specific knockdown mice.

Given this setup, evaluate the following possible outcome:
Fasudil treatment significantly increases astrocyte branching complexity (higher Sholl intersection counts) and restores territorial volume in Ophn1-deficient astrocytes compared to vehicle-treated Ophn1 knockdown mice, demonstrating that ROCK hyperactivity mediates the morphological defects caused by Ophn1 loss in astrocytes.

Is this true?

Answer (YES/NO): NO